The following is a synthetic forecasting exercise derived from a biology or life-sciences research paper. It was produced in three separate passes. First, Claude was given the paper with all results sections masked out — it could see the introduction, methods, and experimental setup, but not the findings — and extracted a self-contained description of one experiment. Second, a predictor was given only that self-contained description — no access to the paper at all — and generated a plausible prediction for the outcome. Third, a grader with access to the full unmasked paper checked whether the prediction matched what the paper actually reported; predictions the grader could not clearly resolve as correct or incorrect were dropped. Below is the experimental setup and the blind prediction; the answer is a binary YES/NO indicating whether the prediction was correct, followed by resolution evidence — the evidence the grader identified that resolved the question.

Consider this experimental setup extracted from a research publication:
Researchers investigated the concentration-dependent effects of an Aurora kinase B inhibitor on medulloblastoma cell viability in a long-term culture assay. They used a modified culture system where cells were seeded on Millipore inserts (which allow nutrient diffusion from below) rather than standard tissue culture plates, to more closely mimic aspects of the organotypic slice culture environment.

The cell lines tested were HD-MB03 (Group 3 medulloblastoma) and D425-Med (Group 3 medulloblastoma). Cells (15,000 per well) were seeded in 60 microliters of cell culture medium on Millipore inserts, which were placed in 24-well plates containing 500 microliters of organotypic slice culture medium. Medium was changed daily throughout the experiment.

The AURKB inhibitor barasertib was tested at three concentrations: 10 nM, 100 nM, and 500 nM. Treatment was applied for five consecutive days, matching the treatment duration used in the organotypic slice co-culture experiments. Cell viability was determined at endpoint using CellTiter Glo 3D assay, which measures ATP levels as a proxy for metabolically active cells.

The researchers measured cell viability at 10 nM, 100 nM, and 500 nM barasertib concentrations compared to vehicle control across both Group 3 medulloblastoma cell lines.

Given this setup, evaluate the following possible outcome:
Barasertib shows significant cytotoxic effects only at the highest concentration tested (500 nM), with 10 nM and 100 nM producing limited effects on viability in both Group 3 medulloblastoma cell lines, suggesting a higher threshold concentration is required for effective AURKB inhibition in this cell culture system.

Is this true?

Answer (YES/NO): NO